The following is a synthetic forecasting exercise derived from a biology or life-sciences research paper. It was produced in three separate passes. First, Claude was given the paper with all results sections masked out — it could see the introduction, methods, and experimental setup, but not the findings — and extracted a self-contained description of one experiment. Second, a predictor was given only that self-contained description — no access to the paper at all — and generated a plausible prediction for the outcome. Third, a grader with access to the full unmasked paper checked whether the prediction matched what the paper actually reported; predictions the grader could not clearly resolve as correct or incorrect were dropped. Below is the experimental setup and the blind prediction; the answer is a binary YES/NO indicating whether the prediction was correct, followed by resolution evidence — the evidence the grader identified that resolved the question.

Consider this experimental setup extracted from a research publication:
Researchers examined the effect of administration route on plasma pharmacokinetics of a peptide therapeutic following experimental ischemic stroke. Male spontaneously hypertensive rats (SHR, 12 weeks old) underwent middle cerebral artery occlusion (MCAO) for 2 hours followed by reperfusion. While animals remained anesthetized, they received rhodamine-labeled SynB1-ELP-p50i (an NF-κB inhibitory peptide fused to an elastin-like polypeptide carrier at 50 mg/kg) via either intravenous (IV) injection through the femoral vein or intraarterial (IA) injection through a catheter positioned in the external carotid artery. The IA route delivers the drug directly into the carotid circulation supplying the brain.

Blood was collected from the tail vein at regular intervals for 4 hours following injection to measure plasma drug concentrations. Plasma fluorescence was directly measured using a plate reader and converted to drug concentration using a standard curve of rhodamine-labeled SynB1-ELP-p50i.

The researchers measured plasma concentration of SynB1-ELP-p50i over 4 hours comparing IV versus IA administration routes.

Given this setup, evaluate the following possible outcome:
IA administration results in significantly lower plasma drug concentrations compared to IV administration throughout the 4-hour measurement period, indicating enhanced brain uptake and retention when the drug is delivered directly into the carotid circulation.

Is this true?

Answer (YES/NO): NO